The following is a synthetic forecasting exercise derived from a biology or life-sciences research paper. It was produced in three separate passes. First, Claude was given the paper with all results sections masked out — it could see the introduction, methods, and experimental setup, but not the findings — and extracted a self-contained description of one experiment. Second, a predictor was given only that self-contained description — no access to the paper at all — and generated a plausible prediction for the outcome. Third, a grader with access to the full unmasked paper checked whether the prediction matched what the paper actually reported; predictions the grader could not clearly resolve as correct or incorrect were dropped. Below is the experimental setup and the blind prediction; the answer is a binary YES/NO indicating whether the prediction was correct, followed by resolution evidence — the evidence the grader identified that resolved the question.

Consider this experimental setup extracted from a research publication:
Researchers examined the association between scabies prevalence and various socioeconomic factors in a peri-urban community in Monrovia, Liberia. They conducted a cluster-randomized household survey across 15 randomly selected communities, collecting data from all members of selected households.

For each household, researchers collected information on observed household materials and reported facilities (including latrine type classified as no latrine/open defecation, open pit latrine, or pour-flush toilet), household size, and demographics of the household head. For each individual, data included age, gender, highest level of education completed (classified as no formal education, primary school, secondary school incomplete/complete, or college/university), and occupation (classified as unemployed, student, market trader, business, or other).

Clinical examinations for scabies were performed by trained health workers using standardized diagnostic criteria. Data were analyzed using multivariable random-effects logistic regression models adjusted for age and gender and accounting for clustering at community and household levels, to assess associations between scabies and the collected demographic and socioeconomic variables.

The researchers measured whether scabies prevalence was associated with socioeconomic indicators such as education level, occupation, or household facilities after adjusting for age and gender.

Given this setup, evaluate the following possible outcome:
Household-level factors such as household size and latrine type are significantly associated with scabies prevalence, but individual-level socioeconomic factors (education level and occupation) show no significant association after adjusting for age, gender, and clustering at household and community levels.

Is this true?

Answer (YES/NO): NO